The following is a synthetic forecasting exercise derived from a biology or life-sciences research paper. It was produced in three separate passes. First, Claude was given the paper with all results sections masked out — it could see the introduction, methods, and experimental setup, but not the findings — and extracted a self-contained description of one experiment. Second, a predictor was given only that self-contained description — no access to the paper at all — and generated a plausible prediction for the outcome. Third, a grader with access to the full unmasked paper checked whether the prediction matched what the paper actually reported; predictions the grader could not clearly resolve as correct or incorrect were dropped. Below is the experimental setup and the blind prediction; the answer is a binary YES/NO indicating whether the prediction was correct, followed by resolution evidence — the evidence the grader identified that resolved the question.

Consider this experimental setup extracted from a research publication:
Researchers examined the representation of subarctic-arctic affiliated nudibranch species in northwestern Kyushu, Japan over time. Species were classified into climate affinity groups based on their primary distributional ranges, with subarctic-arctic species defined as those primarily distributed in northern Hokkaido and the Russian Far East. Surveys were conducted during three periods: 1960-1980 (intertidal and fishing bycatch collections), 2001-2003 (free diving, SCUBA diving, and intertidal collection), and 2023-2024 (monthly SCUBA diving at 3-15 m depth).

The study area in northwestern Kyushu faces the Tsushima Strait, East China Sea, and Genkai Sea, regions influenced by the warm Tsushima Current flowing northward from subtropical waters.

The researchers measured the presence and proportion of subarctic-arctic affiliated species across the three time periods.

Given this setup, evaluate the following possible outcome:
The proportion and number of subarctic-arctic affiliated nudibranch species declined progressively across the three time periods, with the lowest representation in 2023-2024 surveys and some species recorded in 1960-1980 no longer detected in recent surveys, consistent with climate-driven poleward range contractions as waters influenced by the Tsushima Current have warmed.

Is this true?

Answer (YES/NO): NO